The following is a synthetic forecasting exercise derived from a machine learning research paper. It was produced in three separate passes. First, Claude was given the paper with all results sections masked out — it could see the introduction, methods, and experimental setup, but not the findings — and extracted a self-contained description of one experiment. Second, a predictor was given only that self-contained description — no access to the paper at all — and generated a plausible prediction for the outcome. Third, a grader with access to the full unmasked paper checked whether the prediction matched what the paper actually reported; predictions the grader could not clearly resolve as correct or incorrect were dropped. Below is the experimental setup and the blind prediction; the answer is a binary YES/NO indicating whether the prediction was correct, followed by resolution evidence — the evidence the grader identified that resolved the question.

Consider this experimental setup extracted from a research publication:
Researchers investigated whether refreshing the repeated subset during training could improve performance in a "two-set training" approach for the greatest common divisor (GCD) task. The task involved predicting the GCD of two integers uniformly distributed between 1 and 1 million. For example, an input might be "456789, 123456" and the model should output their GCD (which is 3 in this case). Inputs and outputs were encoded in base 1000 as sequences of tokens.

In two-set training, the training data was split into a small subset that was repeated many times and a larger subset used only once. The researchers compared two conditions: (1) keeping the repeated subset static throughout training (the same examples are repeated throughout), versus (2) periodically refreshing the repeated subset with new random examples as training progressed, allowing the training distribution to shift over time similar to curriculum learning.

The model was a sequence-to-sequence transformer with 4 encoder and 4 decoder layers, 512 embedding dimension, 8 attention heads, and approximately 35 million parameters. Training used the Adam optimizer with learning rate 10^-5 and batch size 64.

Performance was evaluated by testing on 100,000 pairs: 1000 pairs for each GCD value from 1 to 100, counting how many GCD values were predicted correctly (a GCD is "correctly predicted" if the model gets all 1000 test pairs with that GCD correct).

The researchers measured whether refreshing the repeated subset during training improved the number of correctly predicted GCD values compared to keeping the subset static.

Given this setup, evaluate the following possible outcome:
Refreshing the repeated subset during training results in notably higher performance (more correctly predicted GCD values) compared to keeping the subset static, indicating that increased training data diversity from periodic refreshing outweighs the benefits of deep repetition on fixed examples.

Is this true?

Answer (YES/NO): NO